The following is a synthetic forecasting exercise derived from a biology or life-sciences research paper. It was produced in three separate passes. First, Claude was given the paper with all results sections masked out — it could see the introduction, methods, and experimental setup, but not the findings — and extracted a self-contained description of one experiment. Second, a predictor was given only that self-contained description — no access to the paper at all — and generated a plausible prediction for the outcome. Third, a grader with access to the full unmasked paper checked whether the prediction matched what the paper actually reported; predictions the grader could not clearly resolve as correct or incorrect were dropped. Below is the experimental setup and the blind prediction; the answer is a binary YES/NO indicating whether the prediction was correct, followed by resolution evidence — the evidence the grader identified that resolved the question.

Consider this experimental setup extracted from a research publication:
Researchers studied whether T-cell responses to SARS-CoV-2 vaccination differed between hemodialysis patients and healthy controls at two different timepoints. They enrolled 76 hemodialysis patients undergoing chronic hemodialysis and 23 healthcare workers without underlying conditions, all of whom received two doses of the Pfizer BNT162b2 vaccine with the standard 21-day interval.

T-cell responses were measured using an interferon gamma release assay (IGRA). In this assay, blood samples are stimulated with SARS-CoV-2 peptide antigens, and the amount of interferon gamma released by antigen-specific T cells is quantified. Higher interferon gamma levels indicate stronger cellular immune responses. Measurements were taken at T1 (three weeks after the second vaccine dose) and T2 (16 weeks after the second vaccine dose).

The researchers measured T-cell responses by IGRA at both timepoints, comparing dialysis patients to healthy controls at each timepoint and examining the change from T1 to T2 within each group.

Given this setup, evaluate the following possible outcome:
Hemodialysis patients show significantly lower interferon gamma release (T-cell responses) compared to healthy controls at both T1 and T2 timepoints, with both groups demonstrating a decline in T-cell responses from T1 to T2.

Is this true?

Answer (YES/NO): NO